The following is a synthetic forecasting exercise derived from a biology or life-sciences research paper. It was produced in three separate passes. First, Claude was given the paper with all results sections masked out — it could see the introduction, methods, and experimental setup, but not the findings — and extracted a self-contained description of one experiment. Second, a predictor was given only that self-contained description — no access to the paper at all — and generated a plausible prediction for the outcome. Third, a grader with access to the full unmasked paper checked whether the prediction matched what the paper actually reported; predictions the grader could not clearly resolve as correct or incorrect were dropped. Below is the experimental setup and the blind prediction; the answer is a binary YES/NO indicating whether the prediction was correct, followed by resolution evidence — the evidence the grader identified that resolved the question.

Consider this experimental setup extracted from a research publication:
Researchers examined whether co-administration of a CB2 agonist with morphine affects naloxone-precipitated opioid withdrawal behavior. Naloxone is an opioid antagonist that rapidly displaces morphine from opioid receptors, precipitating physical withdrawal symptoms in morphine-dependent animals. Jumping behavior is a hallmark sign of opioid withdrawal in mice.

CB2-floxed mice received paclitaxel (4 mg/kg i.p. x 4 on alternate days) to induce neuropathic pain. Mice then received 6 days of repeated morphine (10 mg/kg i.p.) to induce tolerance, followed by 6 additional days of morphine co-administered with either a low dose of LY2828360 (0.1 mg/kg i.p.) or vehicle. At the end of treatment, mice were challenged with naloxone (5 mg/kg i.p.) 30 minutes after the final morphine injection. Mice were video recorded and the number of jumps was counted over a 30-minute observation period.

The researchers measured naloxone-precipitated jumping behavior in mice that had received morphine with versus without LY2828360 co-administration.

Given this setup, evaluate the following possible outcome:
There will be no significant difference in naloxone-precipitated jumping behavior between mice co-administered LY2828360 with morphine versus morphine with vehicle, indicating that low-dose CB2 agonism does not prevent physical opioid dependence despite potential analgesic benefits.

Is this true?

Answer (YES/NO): NO